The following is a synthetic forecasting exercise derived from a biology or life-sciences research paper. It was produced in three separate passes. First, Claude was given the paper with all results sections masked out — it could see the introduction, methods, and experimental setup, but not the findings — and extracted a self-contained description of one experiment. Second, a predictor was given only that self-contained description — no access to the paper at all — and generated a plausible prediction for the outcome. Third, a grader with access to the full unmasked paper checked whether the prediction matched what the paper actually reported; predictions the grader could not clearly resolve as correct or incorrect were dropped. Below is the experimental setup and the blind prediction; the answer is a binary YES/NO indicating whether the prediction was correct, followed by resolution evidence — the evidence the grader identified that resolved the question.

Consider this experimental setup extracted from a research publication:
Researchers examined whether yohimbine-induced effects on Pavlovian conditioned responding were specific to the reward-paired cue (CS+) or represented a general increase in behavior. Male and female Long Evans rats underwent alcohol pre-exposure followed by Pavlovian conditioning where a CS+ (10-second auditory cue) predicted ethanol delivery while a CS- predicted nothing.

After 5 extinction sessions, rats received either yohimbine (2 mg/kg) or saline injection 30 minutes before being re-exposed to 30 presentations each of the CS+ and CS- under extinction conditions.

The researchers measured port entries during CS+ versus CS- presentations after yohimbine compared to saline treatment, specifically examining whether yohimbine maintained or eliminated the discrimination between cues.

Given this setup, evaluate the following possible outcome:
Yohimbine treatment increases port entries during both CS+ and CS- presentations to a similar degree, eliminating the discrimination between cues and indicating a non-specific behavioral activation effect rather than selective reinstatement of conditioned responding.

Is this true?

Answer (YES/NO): NO